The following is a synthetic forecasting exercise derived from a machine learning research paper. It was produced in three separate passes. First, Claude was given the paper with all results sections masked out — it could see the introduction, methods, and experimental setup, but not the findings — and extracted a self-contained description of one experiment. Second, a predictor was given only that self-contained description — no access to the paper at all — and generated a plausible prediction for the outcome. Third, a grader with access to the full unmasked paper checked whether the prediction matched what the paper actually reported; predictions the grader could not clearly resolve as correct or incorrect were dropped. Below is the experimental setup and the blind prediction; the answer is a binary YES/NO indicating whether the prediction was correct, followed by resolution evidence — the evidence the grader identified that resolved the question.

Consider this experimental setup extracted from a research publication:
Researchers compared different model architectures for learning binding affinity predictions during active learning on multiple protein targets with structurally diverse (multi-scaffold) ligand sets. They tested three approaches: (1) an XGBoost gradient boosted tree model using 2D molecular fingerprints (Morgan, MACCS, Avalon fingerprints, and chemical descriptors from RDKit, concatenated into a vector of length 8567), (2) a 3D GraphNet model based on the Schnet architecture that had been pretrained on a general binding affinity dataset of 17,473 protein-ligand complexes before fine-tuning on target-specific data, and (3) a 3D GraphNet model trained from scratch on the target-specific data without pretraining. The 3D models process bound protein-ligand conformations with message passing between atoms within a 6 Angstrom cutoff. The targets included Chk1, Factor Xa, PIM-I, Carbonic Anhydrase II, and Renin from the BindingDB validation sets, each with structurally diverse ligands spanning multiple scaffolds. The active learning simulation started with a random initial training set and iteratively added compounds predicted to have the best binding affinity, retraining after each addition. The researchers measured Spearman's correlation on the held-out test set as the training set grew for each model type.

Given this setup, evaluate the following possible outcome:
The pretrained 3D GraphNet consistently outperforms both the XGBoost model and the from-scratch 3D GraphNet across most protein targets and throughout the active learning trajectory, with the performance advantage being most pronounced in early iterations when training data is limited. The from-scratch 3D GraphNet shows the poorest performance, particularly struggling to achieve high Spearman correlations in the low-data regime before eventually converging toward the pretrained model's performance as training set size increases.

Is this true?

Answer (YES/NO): NO